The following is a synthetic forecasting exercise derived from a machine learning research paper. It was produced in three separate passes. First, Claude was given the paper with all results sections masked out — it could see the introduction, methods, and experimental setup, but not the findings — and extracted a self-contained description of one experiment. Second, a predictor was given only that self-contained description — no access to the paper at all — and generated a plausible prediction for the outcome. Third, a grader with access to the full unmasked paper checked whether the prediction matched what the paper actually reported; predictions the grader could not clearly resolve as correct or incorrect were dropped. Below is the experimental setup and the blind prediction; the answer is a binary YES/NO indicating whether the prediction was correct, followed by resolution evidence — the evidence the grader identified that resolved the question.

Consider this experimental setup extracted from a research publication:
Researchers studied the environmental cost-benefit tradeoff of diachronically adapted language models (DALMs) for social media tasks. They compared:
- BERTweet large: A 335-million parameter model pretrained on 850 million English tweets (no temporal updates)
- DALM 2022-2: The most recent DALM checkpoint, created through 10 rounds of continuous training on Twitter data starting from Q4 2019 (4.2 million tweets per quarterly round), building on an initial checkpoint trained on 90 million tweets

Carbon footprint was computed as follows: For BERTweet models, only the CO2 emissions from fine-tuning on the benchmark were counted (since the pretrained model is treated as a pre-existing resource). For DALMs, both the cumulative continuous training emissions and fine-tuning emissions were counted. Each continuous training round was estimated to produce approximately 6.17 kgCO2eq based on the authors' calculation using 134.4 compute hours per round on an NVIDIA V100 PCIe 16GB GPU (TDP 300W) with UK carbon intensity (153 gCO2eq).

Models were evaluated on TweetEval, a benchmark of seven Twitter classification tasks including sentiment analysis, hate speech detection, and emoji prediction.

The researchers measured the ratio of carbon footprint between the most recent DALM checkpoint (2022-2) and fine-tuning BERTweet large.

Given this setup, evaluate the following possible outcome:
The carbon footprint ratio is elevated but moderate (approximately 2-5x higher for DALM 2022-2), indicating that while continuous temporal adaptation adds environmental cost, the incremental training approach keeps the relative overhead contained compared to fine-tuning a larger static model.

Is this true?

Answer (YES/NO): NO